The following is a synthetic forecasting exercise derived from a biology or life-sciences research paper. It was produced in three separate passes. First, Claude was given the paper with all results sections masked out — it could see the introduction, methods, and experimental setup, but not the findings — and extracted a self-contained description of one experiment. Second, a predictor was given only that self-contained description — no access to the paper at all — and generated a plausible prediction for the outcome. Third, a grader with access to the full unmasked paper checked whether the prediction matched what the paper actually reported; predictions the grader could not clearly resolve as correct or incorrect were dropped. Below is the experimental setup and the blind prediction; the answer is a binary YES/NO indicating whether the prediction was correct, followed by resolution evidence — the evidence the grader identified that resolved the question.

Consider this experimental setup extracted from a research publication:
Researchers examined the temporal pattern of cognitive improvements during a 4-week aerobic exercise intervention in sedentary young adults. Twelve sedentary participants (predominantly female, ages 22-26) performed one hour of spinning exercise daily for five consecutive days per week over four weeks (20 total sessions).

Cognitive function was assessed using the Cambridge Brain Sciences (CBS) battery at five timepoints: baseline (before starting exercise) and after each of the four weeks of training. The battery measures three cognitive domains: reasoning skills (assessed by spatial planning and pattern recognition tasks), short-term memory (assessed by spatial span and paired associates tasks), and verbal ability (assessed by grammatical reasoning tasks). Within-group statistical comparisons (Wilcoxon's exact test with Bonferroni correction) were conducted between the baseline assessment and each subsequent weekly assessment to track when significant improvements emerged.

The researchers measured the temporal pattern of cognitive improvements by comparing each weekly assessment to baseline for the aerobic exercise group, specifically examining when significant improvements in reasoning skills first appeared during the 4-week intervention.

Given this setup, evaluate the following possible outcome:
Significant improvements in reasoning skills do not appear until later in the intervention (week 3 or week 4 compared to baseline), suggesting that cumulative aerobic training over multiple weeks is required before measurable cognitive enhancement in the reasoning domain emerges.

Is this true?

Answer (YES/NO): YES